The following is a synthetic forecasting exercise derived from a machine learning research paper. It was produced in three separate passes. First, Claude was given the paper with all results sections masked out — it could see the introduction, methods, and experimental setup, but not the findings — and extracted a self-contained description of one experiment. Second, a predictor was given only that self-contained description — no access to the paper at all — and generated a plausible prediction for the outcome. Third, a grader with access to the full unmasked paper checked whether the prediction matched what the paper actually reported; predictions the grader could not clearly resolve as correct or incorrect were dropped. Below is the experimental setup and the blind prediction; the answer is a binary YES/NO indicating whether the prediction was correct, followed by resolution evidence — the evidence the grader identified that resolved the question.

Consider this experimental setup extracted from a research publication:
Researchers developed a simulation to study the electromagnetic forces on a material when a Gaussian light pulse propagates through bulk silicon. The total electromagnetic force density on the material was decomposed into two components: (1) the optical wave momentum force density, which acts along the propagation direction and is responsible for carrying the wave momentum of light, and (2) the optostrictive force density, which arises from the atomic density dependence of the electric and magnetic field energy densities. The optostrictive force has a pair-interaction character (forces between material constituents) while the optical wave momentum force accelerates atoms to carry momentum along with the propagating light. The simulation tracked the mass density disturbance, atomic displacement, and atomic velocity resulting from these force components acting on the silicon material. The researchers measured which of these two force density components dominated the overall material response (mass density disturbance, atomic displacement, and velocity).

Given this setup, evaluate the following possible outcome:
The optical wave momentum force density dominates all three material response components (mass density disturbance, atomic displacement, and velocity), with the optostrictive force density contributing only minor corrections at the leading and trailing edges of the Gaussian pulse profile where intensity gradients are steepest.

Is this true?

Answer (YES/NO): NO